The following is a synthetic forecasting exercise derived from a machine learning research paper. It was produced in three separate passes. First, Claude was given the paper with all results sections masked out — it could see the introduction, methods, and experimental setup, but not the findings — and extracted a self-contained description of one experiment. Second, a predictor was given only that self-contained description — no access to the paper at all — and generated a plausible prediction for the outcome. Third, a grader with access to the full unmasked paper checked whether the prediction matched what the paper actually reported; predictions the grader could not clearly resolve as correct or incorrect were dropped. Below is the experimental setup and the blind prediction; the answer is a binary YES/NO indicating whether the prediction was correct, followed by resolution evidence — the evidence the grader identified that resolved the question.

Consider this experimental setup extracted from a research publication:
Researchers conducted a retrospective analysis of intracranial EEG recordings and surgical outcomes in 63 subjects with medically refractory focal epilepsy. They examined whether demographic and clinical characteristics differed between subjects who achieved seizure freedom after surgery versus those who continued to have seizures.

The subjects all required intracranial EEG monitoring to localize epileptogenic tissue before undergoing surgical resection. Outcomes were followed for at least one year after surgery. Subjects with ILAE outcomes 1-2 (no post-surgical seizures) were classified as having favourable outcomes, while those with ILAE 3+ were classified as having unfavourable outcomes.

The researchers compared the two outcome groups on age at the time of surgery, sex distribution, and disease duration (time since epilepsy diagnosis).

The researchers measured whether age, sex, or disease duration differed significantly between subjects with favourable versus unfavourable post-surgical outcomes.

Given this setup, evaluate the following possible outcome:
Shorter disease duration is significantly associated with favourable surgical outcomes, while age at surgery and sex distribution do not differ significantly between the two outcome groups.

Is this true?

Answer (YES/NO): NO